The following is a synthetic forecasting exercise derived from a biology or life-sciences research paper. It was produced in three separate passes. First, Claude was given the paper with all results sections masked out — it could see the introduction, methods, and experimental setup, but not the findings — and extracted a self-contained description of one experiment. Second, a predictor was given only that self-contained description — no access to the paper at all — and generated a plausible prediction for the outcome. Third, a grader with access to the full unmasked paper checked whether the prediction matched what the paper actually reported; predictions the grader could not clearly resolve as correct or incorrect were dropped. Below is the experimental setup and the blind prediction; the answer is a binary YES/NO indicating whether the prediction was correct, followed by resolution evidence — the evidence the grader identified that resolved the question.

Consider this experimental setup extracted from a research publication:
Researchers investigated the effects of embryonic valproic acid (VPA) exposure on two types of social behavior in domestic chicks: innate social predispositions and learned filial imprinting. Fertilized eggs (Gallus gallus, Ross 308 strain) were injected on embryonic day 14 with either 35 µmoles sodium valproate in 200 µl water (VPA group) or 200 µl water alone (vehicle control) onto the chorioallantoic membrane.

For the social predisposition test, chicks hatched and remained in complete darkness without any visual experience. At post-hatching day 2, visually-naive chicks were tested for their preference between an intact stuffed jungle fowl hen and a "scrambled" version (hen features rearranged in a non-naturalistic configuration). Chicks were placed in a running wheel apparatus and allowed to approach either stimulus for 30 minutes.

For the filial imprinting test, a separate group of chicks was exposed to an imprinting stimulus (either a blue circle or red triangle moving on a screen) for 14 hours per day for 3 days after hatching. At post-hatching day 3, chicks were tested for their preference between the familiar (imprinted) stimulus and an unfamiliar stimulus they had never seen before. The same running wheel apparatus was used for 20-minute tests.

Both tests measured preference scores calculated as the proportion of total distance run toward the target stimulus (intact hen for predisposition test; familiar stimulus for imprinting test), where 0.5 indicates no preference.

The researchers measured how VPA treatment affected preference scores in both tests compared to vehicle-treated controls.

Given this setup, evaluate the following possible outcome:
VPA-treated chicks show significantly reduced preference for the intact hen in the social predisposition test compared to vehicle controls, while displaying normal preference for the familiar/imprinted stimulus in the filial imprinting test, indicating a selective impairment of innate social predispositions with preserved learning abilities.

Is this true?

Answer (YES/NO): YES